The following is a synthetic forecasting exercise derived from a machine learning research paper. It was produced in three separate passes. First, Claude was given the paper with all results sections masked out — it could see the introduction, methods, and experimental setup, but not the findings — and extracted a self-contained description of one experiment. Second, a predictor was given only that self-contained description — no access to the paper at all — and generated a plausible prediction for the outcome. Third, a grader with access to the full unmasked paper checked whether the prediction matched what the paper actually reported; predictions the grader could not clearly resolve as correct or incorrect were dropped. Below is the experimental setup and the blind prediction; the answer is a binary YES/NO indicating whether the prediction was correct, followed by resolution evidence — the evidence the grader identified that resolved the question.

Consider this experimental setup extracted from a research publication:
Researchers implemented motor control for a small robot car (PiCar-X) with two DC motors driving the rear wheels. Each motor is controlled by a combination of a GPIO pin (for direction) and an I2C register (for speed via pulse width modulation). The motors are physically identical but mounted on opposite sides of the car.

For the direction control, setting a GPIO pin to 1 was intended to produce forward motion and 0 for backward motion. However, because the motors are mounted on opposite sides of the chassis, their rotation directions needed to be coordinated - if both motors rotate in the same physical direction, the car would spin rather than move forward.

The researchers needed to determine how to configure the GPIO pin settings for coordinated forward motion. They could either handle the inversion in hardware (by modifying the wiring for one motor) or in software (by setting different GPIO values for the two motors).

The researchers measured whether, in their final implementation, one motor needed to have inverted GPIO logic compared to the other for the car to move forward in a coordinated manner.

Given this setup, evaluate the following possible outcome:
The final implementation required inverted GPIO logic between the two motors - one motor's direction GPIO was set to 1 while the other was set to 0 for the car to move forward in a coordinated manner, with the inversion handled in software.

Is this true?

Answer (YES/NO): YES